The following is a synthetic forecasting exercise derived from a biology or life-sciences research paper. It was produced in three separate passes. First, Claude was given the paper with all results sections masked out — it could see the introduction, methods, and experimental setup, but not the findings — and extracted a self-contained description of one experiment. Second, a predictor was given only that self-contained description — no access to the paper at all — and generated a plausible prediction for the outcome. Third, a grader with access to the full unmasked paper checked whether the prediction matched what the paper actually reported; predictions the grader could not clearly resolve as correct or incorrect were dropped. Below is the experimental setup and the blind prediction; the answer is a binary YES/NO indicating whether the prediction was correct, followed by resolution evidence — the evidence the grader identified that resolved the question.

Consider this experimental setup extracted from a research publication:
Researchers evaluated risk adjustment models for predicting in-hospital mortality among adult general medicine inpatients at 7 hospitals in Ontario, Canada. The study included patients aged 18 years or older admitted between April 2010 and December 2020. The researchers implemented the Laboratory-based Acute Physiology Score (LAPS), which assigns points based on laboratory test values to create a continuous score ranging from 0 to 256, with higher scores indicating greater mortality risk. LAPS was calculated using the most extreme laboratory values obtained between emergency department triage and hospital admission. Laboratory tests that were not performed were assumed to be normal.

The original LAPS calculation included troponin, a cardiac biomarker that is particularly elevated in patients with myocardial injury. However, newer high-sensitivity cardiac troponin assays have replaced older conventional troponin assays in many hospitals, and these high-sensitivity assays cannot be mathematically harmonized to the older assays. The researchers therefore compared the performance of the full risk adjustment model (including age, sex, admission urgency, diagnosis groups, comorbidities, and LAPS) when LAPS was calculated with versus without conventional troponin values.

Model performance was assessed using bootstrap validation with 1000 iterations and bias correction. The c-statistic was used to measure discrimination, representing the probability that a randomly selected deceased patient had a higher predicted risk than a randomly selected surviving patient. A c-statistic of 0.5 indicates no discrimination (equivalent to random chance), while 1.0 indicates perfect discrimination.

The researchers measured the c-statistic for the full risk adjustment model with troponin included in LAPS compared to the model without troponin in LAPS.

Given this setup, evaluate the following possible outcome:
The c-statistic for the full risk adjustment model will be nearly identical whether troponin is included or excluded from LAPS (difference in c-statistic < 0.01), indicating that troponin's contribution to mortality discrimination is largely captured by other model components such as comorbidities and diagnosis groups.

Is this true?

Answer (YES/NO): YES